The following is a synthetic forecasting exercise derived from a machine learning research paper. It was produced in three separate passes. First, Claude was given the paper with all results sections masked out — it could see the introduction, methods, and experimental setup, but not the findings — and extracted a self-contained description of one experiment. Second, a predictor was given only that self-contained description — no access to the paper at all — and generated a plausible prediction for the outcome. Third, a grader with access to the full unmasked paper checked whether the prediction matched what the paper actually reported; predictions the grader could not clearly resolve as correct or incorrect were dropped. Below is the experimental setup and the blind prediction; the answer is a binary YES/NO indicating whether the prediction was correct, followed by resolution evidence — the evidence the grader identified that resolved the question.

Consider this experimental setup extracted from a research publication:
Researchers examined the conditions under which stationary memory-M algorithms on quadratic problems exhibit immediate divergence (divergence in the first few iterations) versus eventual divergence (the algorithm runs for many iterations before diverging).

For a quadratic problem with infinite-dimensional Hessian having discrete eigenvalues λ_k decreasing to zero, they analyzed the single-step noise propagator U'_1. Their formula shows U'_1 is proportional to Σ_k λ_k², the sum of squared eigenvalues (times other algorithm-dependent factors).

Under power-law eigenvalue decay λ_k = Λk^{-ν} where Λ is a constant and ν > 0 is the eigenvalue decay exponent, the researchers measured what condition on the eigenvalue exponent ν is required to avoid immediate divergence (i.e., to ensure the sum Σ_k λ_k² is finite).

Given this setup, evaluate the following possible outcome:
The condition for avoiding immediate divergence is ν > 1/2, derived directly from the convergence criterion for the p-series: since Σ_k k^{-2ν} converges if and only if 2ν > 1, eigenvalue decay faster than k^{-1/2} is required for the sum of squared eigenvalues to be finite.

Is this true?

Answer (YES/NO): YES